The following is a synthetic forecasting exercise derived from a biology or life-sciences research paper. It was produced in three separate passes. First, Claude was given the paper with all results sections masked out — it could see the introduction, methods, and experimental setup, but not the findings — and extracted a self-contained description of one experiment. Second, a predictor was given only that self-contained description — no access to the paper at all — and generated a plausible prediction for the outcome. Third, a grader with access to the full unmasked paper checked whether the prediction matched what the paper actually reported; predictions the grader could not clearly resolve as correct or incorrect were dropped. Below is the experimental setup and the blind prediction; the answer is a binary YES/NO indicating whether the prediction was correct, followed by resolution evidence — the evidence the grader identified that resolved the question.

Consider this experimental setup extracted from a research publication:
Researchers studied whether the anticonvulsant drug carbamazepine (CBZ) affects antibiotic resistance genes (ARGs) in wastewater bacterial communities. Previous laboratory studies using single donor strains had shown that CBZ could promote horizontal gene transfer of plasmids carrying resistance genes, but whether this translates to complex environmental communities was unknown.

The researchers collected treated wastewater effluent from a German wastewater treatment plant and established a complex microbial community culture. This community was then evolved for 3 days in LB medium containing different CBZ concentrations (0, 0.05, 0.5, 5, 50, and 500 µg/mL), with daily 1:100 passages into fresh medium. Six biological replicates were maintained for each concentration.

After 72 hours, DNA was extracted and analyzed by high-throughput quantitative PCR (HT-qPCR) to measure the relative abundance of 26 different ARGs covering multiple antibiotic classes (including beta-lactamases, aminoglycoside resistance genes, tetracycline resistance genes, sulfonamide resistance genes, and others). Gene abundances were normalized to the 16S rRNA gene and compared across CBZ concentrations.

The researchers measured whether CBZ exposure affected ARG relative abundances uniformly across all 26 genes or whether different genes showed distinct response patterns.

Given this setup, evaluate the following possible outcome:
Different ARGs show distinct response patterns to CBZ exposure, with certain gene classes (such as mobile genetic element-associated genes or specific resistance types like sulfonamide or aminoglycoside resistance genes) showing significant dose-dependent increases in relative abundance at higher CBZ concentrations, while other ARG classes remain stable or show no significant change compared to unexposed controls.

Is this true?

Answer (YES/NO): NO